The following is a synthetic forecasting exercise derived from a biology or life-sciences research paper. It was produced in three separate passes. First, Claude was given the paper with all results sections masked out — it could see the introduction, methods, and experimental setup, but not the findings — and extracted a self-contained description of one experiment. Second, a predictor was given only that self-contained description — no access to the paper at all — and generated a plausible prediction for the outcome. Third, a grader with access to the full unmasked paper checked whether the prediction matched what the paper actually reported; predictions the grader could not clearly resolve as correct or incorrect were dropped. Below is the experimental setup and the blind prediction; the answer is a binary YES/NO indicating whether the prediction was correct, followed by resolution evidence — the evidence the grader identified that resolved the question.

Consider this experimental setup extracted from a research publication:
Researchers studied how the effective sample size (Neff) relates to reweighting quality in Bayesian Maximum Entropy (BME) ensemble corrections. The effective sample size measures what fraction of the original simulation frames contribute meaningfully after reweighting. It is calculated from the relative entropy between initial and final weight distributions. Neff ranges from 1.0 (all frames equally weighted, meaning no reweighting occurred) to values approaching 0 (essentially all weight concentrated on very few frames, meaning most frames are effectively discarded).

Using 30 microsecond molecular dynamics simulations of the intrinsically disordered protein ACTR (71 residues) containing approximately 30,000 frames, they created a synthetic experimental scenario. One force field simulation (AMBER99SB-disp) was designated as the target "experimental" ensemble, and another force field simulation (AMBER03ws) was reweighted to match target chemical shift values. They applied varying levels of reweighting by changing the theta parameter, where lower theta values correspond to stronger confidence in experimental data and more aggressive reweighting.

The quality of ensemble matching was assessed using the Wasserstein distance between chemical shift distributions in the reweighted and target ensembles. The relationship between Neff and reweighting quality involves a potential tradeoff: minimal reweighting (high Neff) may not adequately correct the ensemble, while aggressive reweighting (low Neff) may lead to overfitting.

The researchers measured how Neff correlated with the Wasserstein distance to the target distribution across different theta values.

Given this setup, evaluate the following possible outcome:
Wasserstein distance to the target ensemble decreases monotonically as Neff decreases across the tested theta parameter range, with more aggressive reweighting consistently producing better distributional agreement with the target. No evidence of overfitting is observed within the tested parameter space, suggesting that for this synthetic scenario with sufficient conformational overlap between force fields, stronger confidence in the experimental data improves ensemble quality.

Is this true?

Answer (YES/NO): NO